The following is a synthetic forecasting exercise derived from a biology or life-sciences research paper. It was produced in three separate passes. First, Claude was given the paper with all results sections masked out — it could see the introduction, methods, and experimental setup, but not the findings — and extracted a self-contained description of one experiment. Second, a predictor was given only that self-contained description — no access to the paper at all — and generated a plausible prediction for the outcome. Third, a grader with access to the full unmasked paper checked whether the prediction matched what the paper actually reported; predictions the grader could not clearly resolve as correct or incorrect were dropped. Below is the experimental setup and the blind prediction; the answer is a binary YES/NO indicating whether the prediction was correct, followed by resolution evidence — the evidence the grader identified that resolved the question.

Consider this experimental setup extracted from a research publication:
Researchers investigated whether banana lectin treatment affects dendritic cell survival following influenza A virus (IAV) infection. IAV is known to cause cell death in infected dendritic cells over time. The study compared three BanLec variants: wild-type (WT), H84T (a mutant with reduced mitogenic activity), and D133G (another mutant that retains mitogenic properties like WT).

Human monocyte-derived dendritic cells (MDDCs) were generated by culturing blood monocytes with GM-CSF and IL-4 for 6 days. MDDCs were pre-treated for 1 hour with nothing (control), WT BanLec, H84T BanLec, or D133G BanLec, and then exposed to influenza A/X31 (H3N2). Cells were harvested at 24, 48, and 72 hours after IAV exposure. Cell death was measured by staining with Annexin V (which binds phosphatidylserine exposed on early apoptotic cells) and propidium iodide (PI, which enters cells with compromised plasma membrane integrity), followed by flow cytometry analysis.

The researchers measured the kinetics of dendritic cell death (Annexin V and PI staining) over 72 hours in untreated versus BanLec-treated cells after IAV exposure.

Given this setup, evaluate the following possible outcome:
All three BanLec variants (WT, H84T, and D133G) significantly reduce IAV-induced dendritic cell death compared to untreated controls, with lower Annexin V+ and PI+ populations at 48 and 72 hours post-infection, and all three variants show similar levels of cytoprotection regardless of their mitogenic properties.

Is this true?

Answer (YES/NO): NO